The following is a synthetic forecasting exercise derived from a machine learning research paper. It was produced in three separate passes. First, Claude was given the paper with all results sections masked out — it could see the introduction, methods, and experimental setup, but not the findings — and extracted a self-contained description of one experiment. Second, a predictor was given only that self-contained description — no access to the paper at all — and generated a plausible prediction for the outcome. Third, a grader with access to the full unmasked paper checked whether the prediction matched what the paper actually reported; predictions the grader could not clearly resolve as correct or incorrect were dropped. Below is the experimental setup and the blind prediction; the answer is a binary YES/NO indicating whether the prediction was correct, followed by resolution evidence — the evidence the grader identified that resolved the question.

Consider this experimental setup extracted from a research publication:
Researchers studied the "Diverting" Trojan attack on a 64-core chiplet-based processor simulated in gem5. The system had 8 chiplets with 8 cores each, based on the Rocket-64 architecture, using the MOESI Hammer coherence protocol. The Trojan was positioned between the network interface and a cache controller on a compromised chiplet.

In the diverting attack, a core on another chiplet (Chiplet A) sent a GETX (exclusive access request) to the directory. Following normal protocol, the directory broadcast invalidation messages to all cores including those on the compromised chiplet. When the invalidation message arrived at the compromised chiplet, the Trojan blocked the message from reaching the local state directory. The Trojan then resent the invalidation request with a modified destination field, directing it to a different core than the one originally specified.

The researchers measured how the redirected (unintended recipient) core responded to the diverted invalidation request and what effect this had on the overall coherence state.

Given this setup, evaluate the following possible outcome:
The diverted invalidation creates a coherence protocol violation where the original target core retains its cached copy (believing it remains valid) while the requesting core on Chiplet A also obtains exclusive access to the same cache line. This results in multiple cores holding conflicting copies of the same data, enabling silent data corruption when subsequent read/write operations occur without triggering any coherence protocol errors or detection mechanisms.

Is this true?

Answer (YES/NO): YES